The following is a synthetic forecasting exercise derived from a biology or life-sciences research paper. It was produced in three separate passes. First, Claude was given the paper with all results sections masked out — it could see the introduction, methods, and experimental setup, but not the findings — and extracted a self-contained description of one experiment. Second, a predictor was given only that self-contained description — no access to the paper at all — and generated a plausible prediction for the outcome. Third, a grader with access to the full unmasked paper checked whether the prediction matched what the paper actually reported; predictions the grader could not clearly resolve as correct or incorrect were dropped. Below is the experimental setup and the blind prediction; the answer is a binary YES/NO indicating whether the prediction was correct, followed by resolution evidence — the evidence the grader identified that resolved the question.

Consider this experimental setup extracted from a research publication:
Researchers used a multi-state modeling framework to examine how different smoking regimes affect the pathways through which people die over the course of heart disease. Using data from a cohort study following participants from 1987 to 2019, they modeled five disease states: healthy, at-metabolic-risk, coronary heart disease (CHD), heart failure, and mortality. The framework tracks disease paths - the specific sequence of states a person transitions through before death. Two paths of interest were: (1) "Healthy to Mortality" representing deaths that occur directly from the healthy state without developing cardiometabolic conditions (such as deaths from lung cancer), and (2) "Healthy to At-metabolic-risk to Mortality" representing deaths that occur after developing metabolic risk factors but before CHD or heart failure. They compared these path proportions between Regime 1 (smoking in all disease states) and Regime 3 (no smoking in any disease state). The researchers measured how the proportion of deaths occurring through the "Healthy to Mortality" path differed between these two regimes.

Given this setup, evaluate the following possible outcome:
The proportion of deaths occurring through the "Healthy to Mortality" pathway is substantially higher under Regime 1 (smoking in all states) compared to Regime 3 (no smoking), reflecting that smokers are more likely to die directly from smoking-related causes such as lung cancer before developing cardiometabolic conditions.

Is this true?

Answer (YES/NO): YES